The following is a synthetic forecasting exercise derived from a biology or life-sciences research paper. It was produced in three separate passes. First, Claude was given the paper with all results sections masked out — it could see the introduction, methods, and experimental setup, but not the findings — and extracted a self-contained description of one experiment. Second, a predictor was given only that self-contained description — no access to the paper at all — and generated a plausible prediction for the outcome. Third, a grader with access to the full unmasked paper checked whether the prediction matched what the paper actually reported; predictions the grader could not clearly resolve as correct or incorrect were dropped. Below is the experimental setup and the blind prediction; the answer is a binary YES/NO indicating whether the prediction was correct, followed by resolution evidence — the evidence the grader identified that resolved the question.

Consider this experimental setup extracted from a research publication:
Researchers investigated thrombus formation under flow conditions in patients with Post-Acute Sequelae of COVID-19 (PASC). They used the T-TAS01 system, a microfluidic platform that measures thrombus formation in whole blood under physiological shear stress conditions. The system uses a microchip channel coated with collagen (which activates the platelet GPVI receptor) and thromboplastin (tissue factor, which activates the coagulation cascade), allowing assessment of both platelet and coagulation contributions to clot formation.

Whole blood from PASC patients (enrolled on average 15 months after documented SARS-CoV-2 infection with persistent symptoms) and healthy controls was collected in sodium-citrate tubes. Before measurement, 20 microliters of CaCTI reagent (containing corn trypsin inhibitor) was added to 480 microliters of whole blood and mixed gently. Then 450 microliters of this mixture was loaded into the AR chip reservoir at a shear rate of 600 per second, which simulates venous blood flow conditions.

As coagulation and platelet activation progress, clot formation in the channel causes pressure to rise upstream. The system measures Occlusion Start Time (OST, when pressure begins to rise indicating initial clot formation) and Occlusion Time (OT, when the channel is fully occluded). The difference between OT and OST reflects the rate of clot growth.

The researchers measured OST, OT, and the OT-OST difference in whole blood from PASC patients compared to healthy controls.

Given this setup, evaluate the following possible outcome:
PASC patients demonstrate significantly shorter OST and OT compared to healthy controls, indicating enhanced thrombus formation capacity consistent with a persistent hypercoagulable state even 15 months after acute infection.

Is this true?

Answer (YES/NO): NO